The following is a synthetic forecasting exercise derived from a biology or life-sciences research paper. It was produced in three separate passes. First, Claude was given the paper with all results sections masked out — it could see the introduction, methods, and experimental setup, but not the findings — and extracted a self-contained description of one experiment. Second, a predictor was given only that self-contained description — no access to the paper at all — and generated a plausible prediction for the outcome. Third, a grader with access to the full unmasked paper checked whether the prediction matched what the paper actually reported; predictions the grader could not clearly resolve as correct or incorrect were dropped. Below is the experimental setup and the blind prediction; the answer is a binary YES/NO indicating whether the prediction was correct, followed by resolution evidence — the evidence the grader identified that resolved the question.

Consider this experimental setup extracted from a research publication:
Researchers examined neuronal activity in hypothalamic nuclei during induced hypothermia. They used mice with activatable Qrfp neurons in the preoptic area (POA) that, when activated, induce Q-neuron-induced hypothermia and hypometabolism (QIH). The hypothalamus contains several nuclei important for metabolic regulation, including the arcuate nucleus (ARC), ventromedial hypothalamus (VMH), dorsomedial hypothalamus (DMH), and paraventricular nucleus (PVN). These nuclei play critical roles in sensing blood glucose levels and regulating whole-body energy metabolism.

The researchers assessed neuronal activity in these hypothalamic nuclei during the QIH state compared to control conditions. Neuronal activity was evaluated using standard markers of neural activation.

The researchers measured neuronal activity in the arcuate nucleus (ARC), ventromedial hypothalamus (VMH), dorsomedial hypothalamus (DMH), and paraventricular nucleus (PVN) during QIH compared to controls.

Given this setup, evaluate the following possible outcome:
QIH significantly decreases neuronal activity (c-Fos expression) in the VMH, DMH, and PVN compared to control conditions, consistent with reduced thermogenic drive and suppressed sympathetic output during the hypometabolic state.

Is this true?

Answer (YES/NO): YES